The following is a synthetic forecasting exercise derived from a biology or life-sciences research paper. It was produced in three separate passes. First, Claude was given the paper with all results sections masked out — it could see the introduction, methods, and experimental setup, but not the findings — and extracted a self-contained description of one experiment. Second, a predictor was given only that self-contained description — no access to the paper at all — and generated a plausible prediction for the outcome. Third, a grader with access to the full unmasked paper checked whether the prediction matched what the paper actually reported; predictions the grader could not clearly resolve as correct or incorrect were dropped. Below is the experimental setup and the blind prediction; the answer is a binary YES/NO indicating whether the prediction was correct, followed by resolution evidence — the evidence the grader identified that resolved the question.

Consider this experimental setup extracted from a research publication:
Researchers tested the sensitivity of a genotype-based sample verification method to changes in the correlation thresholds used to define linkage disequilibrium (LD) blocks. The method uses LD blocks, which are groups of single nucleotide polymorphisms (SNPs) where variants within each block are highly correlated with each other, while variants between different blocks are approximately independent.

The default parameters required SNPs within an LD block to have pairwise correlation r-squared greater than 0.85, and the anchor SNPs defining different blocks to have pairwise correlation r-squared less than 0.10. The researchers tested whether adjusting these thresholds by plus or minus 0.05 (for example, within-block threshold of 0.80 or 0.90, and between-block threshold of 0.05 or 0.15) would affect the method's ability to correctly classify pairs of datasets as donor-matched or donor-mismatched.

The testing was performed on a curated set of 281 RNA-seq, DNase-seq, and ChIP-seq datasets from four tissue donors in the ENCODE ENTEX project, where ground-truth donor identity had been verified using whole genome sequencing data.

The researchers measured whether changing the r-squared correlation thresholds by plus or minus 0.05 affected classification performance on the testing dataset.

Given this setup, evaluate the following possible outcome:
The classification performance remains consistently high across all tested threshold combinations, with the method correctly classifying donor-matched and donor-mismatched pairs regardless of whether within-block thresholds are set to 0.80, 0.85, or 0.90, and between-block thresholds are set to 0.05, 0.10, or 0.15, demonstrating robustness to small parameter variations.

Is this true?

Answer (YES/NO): YES